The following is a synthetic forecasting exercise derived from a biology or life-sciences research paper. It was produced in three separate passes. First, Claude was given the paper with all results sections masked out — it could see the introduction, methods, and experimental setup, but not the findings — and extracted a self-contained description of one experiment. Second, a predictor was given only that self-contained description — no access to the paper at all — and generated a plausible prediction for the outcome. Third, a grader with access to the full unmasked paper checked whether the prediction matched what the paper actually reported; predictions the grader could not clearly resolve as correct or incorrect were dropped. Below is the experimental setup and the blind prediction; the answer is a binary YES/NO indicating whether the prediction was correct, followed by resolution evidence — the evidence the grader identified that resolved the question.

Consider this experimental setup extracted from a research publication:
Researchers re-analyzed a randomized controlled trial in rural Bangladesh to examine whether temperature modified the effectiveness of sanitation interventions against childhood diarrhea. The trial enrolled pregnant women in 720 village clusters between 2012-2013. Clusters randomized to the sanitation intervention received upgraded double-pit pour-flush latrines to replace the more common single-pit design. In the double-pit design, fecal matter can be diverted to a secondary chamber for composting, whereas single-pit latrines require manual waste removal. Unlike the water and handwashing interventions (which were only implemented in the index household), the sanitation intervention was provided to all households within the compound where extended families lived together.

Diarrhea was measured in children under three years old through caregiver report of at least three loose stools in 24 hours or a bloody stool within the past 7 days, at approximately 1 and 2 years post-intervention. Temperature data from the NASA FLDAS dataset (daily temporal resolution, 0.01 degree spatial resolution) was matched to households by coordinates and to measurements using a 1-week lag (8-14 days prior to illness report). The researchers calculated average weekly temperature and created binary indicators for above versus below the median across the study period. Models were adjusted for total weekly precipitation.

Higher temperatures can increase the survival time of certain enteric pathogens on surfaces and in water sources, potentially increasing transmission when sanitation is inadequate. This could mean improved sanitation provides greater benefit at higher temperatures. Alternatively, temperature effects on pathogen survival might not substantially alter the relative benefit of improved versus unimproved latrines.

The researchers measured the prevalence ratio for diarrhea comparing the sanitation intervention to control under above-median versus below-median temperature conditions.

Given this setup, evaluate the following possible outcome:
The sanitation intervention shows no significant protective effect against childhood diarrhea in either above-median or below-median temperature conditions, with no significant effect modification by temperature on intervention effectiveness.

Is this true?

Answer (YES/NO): NO